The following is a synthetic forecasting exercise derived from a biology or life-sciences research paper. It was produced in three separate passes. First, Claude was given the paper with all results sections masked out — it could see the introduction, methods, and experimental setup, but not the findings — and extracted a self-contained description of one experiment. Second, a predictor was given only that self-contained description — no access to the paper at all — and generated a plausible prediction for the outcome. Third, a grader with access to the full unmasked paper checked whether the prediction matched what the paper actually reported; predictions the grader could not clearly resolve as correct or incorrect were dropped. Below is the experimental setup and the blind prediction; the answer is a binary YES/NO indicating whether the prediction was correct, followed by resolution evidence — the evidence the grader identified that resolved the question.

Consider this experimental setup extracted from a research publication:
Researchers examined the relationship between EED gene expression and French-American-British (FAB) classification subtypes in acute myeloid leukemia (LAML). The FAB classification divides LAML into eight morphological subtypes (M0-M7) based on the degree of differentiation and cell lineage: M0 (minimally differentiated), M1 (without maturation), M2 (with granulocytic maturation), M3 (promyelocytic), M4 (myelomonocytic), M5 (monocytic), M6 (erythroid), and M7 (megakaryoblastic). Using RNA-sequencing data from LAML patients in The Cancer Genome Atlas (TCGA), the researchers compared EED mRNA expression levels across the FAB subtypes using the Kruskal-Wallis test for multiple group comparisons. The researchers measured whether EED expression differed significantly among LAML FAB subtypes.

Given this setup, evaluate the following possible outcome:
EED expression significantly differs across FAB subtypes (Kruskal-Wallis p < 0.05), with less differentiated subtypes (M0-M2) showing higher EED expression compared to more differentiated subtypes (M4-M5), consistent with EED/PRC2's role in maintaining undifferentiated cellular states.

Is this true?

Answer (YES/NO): NO